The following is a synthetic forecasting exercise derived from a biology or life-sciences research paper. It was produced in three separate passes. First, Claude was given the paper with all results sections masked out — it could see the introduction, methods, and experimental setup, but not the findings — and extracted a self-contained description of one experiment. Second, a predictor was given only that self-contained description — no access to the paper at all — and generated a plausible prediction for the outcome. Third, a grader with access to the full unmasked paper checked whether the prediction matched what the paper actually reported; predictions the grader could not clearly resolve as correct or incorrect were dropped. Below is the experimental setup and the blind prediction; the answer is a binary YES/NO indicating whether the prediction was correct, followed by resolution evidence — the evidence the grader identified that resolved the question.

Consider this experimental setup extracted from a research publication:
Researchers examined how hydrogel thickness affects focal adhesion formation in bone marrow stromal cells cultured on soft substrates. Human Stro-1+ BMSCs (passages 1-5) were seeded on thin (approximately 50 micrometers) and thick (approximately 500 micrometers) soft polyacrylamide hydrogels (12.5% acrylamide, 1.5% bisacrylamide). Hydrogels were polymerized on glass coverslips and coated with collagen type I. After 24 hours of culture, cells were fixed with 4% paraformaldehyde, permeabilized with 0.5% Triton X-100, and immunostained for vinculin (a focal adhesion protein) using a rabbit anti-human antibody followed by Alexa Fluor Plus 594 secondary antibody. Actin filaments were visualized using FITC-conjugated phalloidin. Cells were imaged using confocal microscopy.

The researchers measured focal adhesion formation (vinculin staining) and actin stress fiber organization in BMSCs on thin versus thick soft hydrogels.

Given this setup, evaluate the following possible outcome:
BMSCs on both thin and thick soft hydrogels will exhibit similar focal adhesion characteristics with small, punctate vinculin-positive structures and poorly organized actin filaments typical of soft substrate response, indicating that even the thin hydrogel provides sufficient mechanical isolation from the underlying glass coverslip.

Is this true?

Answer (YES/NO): NO